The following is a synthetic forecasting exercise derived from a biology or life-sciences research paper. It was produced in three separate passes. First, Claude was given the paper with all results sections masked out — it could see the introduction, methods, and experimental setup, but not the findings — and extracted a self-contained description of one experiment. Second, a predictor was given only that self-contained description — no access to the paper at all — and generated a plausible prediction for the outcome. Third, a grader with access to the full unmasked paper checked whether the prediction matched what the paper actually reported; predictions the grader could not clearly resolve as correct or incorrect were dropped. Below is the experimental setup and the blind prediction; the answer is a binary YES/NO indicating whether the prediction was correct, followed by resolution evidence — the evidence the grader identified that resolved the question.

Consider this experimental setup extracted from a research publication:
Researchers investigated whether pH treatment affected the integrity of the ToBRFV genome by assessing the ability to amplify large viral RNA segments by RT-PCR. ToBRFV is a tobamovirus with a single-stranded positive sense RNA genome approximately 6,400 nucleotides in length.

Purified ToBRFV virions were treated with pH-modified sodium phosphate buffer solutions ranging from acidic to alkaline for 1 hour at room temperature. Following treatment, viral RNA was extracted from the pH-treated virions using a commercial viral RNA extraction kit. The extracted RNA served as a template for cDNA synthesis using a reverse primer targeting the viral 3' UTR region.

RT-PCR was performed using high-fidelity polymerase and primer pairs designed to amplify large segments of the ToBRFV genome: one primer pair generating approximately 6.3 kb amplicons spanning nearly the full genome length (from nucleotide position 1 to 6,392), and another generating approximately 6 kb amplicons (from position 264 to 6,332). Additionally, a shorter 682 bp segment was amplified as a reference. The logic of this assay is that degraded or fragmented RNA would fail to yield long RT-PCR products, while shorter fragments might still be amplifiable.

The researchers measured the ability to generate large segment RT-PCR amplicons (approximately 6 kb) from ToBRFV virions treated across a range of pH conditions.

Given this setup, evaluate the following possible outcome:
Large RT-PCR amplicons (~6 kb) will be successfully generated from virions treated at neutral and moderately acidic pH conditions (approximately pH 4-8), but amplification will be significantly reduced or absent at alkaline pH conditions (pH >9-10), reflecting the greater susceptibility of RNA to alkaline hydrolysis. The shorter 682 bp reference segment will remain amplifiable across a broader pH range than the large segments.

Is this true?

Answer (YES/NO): NO